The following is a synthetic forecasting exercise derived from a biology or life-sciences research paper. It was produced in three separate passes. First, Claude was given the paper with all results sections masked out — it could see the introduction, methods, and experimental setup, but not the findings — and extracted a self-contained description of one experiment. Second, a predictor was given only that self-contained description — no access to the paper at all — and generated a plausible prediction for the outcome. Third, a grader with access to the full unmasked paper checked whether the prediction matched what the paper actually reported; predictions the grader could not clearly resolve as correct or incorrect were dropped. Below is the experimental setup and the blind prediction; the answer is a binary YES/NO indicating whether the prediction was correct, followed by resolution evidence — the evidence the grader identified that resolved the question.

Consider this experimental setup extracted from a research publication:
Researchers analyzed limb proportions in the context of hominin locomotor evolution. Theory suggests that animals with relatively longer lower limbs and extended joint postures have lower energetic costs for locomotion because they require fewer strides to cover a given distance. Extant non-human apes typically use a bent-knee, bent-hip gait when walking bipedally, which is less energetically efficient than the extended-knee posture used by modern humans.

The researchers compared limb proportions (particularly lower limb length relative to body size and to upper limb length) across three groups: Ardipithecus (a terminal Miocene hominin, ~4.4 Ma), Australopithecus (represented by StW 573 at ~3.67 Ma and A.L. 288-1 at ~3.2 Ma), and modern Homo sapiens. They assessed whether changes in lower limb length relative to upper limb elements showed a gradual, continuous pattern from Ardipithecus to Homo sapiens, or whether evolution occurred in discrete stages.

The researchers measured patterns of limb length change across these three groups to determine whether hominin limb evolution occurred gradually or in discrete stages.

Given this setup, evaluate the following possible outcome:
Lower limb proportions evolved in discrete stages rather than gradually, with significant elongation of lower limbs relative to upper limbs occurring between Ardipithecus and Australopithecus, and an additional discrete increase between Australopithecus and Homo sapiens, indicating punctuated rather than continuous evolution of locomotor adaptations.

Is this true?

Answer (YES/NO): NO